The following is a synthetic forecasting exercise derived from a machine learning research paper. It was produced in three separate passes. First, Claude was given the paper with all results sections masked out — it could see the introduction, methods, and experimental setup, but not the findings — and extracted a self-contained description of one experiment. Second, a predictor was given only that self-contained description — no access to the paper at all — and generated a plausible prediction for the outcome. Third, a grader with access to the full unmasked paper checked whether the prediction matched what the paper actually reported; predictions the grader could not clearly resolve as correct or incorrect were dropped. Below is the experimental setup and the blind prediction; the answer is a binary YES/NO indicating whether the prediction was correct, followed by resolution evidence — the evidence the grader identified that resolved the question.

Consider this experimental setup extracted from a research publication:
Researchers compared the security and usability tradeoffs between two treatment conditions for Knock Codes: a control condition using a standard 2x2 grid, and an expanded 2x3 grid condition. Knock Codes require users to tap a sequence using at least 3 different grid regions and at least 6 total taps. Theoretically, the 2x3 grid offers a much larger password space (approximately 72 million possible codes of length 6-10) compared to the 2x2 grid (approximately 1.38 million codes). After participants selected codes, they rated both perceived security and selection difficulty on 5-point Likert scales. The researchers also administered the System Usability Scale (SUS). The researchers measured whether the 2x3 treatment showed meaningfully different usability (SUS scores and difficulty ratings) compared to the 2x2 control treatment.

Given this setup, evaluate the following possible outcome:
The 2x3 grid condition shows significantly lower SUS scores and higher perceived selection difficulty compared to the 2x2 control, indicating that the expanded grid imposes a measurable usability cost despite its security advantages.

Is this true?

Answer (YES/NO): NO